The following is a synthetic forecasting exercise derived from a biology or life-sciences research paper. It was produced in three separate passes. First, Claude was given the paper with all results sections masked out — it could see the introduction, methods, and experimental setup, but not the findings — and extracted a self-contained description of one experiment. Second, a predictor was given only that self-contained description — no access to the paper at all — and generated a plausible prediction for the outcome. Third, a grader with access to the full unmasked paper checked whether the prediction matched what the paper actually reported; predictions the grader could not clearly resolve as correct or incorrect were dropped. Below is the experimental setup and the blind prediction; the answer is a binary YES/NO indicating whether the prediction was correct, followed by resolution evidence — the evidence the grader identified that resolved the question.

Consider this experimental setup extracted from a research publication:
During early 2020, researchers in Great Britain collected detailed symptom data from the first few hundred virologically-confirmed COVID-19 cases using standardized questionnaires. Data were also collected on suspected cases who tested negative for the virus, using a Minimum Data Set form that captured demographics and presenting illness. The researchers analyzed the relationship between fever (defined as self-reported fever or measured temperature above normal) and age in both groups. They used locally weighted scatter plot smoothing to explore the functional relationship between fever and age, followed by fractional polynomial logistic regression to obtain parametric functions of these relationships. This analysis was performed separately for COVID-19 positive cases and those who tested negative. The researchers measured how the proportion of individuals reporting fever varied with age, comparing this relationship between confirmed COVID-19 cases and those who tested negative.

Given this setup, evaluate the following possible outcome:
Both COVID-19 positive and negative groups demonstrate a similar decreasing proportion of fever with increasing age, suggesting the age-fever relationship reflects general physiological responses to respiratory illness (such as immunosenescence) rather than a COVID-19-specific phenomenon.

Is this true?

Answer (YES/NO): NO